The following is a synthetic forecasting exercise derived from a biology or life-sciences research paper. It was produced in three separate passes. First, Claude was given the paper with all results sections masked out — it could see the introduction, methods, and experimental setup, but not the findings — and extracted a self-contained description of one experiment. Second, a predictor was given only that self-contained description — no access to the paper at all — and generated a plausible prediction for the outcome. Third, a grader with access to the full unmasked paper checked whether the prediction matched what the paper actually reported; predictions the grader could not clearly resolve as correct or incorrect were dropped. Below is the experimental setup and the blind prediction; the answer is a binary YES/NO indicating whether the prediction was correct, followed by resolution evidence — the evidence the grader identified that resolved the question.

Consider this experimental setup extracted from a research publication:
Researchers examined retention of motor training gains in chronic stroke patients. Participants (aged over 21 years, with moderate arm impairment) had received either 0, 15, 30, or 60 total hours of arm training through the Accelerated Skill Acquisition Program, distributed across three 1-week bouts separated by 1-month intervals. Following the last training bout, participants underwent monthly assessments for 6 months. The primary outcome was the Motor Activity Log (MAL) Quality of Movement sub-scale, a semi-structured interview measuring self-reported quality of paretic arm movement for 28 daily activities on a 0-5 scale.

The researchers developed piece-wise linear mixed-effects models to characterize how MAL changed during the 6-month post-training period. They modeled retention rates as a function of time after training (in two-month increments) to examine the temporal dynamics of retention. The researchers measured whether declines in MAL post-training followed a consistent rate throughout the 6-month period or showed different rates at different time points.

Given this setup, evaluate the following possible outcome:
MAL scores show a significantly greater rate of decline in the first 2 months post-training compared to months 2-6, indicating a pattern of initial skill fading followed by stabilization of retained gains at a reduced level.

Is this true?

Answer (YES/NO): YES